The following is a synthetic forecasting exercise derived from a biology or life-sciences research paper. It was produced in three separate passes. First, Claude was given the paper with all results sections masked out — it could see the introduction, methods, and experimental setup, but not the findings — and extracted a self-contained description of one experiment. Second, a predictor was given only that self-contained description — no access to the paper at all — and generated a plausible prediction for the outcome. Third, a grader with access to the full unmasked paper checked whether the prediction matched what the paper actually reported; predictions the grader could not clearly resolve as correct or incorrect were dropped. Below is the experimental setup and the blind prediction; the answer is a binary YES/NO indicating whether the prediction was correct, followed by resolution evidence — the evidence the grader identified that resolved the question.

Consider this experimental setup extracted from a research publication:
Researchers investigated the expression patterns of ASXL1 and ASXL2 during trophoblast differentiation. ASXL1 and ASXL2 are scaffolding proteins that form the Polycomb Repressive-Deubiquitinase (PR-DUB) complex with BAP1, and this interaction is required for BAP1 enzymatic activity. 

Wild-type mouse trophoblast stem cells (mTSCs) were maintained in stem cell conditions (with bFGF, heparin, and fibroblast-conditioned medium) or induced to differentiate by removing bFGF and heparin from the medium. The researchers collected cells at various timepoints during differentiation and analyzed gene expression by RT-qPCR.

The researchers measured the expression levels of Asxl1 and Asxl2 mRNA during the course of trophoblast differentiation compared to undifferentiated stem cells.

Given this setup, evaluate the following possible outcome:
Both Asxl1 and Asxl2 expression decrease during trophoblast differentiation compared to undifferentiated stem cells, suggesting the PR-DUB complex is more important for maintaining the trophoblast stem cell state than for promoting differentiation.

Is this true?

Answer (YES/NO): NO